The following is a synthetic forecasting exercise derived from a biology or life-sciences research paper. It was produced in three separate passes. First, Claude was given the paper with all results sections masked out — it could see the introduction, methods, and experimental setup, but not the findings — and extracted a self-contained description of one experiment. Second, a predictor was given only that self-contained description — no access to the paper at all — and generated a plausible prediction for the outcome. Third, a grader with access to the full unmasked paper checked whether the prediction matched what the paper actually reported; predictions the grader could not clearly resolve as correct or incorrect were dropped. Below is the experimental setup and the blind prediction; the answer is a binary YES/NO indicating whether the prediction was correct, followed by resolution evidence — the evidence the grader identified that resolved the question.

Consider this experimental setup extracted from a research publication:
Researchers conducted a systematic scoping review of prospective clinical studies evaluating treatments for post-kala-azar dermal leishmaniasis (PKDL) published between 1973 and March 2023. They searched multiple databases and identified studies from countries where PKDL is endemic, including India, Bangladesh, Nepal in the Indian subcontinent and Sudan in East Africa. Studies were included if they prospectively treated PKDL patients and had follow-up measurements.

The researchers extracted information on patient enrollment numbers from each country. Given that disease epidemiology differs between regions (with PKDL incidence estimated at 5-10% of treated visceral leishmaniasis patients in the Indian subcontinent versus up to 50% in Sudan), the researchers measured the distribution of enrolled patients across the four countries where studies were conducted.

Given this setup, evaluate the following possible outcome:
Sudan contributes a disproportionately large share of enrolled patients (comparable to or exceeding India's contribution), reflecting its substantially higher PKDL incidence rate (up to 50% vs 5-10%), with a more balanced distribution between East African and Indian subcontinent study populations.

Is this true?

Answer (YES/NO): NO